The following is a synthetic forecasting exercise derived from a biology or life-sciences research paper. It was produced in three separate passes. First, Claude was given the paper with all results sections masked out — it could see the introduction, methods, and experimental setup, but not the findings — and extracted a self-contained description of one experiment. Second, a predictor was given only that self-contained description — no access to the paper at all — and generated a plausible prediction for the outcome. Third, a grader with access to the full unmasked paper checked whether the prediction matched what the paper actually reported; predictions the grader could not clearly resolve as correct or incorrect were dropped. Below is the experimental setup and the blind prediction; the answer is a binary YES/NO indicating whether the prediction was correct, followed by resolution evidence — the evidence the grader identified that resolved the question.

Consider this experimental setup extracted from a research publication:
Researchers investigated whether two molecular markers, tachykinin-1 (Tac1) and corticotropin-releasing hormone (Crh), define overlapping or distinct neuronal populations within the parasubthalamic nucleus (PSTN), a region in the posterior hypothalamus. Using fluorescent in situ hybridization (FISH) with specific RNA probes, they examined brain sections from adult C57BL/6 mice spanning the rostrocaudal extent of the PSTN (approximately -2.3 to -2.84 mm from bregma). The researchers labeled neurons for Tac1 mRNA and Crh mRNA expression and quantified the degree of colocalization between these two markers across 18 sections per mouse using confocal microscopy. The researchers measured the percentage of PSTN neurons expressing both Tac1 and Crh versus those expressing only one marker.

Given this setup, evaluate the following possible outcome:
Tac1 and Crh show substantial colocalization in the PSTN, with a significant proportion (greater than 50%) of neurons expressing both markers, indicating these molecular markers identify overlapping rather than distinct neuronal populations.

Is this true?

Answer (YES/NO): NO